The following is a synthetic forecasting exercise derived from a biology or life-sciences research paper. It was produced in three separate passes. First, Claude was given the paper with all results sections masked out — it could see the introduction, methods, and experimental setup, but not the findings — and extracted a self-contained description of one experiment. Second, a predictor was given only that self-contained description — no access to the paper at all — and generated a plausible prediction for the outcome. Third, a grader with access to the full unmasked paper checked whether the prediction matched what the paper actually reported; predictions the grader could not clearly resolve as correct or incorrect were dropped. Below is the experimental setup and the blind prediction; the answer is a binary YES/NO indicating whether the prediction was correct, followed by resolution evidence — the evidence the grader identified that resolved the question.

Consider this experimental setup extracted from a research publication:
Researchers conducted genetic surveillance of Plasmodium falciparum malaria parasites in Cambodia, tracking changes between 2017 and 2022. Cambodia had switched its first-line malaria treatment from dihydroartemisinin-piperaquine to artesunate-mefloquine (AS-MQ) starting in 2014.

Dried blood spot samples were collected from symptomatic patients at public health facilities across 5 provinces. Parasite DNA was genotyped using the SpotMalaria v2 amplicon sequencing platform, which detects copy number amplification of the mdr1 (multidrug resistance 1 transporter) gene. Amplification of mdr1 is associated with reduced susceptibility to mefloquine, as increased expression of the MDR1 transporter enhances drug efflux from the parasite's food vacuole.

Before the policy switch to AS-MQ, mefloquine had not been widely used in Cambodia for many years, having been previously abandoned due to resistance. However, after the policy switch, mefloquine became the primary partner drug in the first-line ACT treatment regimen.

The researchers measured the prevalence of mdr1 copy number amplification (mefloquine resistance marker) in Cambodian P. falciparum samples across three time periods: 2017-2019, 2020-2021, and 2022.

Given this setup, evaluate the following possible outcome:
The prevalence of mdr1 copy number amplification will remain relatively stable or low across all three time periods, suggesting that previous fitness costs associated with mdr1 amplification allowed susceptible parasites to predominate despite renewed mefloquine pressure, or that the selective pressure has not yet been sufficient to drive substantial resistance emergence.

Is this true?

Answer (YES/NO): YES